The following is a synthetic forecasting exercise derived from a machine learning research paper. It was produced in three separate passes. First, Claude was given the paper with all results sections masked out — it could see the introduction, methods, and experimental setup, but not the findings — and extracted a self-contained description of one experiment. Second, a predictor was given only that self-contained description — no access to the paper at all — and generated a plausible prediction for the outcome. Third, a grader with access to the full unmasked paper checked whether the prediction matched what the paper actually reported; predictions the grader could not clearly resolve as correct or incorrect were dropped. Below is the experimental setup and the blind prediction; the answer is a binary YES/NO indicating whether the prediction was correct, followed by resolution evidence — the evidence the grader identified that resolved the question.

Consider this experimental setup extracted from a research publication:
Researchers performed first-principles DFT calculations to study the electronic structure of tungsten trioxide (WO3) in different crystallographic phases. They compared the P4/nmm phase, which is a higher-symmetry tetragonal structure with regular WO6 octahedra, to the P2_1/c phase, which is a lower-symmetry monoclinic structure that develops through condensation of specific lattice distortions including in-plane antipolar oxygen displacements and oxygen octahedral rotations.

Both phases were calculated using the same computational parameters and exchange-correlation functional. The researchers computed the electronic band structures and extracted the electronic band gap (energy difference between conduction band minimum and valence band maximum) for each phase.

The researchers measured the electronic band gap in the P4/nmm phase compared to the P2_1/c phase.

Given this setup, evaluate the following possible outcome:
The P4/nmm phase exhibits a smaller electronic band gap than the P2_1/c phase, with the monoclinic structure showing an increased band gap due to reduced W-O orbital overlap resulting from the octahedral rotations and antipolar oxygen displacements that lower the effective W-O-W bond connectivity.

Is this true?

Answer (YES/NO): NO